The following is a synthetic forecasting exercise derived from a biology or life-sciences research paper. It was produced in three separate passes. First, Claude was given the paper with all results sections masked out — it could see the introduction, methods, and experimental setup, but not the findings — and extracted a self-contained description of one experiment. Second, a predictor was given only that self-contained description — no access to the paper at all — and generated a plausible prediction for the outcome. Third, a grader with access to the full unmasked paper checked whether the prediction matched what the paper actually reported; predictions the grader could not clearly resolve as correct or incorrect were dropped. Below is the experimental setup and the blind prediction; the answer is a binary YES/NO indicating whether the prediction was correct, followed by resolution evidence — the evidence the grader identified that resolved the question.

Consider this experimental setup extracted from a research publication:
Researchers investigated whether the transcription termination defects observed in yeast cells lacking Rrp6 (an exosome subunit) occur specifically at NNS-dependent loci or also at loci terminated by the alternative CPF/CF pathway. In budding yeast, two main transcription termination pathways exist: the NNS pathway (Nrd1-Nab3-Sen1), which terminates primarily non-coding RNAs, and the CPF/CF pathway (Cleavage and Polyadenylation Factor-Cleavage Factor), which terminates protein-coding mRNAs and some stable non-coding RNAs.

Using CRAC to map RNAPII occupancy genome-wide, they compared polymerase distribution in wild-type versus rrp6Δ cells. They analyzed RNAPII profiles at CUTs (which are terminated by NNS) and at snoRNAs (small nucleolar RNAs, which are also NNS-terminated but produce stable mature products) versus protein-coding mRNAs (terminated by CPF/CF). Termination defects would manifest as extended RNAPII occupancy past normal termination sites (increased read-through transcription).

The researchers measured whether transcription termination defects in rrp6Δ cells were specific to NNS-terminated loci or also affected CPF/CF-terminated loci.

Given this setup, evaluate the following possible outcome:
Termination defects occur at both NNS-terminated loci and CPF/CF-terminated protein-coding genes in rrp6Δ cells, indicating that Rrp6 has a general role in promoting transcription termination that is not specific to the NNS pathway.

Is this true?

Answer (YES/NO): NO